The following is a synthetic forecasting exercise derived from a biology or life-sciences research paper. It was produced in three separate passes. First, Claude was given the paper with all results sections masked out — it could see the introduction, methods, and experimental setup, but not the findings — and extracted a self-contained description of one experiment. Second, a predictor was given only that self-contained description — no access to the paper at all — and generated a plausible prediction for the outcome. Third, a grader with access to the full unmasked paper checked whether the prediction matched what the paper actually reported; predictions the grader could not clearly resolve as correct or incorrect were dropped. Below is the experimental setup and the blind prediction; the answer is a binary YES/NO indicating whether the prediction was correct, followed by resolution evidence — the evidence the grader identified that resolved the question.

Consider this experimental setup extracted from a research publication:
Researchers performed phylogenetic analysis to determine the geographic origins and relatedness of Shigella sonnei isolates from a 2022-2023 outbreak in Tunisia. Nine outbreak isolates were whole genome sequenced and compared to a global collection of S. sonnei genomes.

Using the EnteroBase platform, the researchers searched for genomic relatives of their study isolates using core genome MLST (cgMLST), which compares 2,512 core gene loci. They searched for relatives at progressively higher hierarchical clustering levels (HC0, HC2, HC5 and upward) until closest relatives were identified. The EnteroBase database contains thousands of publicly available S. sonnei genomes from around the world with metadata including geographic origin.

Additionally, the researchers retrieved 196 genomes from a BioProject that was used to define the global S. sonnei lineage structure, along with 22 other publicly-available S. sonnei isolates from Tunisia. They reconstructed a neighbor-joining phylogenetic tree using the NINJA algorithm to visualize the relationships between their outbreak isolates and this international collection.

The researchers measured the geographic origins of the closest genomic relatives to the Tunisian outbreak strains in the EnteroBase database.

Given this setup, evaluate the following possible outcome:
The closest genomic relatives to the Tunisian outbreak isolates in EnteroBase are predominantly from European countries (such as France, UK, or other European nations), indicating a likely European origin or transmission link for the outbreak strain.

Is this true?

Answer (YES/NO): YES